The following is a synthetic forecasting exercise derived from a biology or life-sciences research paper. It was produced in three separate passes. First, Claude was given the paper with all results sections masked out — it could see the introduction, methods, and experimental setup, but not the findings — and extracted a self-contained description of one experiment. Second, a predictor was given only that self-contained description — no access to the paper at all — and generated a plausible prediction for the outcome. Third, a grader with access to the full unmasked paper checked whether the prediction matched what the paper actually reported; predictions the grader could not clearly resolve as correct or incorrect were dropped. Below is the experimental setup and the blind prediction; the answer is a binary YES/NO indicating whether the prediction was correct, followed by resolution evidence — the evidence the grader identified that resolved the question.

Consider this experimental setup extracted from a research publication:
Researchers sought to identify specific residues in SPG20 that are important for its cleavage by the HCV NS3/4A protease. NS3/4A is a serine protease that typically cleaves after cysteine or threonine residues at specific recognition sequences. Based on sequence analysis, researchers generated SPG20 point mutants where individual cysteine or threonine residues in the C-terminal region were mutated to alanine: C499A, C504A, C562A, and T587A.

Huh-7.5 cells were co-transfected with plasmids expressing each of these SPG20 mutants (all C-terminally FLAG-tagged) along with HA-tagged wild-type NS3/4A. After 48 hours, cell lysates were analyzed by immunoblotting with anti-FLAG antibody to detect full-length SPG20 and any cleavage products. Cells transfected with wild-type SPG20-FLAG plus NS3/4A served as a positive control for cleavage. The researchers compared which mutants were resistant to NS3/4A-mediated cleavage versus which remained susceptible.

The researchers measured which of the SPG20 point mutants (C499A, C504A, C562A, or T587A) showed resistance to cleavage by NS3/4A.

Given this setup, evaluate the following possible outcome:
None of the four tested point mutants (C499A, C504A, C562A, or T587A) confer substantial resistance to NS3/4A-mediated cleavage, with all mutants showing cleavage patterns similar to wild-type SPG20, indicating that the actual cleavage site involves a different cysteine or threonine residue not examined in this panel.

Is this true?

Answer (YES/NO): NO